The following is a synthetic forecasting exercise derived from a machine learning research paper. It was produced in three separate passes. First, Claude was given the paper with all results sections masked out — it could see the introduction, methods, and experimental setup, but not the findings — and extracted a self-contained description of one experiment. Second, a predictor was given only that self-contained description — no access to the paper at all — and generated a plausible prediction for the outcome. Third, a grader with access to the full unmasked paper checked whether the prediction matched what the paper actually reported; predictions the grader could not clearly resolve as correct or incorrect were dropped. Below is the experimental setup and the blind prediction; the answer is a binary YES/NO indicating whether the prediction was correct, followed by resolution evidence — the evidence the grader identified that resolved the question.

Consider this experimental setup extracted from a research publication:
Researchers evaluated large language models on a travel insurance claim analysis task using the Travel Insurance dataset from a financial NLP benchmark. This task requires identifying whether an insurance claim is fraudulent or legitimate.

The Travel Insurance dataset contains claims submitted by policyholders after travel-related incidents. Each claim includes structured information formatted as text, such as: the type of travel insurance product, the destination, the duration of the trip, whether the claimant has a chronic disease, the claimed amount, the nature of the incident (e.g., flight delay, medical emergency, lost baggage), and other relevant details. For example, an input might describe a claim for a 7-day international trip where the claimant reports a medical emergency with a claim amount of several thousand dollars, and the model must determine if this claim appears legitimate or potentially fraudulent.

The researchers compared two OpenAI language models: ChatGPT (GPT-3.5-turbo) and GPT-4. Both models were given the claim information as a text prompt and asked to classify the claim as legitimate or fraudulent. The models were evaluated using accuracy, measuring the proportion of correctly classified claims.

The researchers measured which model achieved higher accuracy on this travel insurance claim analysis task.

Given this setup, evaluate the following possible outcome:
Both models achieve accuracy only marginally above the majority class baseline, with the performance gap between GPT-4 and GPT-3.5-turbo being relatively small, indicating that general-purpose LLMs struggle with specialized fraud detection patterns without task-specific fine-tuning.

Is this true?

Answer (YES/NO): NO